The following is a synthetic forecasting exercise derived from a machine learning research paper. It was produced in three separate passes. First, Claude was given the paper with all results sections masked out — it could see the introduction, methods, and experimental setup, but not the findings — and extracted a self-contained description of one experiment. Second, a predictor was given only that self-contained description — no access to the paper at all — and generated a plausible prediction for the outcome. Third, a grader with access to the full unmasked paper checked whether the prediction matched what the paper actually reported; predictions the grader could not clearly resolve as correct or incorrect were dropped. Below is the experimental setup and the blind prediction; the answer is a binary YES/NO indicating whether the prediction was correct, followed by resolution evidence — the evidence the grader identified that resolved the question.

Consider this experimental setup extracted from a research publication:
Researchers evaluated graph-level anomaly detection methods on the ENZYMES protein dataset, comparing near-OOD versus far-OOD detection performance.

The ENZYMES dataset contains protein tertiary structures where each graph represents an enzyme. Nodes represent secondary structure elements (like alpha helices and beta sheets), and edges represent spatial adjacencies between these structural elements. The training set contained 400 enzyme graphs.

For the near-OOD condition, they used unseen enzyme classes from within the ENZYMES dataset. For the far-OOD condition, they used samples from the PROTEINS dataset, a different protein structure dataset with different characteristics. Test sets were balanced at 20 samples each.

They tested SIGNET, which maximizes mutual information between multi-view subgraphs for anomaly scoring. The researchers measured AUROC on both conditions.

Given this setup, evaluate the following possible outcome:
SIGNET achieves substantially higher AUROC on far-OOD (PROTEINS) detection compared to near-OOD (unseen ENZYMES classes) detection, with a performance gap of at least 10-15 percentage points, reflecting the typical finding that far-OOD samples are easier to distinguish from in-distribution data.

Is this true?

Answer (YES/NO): NO